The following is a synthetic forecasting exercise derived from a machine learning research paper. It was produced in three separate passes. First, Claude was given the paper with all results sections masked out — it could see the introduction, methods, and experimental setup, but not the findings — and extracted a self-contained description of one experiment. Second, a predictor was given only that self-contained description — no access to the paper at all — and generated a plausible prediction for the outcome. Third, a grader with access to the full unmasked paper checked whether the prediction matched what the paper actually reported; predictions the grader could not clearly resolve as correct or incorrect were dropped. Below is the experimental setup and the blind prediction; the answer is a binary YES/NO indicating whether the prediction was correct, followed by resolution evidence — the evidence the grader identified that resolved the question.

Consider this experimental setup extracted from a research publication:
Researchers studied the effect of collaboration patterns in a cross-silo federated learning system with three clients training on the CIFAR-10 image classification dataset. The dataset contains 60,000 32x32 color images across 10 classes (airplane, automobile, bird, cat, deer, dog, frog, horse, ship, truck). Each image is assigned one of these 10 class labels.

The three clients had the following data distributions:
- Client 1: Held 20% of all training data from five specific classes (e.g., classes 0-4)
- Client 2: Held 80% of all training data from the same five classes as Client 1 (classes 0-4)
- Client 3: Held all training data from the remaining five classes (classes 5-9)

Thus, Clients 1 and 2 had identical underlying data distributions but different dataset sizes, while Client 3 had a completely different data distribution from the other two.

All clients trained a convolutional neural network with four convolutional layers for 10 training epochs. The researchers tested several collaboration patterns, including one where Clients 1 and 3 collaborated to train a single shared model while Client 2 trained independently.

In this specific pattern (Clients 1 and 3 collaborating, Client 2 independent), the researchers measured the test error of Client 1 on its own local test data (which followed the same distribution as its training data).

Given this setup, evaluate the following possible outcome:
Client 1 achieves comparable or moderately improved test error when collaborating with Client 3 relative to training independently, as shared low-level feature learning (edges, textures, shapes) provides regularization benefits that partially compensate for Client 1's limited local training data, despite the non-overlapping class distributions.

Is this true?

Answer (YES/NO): NO